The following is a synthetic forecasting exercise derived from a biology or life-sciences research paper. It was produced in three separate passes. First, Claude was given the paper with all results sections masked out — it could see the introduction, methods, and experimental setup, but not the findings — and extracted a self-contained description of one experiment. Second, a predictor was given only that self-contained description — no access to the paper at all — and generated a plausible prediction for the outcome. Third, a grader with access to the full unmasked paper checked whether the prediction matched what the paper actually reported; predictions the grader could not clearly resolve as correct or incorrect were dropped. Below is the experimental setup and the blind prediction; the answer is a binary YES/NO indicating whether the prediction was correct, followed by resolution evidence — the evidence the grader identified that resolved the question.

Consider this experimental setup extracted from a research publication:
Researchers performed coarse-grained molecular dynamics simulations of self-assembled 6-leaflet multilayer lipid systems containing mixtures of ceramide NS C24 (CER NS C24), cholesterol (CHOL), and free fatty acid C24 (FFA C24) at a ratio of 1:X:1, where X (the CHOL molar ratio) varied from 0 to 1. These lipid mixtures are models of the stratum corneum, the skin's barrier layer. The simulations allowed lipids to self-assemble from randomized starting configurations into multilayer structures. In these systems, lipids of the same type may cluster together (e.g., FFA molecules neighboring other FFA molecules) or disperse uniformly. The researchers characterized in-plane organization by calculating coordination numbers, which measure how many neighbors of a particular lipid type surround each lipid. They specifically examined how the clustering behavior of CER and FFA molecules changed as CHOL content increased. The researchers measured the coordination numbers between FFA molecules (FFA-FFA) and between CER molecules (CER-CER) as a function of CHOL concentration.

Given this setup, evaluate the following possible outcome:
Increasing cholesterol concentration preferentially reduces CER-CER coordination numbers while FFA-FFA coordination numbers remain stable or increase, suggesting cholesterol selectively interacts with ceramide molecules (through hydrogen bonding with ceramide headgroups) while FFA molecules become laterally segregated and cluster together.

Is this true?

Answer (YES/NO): NO